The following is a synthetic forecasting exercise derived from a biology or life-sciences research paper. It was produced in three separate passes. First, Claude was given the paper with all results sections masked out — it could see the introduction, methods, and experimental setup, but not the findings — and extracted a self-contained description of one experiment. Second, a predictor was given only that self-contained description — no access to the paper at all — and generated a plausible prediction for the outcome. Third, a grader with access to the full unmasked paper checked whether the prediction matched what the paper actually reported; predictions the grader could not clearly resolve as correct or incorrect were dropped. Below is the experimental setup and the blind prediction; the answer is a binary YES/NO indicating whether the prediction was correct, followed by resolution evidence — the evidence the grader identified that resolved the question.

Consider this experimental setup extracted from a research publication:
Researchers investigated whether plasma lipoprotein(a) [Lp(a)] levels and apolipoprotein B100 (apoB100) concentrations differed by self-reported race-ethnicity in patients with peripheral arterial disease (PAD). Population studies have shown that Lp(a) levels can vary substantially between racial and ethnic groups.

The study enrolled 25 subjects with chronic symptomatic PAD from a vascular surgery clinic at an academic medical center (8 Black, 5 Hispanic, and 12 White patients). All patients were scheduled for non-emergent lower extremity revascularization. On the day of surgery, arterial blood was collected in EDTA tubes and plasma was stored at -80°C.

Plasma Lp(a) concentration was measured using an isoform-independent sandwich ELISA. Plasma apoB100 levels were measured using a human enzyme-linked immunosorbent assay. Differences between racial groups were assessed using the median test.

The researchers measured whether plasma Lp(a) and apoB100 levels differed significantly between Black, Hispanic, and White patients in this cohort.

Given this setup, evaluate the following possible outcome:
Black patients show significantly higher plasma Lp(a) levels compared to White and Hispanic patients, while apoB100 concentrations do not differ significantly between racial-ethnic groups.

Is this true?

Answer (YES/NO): NO